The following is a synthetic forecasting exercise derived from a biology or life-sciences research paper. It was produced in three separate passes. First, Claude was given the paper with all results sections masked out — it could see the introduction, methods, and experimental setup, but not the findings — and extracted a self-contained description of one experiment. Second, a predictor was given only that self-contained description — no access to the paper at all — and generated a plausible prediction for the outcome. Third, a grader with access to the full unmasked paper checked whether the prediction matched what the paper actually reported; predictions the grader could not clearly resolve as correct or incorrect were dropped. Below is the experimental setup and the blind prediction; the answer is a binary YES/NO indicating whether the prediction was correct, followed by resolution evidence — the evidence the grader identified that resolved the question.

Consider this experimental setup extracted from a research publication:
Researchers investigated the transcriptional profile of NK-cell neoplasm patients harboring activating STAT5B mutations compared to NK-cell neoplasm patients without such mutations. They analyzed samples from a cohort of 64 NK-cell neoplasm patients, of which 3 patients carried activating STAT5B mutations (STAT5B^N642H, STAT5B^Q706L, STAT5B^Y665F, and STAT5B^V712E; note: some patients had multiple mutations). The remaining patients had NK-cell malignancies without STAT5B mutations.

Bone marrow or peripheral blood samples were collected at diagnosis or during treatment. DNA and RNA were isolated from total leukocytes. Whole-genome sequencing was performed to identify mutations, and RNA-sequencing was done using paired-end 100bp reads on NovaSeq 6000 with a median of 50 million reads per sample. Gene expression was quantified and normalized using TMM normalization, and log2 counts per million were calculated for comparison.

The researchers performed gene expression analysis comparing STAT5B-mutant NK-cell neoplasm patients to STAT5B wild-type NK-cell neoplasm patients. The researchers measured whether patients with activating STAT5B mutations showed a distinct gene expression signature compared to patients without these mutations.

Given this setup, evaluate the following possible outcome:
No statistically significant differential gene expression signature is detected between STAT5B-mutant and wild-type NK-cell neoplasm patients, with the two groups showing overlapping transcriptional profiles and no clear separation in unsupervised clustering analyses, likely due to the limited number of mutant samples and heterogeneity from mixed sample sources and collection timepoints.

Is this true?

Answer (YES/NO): NO